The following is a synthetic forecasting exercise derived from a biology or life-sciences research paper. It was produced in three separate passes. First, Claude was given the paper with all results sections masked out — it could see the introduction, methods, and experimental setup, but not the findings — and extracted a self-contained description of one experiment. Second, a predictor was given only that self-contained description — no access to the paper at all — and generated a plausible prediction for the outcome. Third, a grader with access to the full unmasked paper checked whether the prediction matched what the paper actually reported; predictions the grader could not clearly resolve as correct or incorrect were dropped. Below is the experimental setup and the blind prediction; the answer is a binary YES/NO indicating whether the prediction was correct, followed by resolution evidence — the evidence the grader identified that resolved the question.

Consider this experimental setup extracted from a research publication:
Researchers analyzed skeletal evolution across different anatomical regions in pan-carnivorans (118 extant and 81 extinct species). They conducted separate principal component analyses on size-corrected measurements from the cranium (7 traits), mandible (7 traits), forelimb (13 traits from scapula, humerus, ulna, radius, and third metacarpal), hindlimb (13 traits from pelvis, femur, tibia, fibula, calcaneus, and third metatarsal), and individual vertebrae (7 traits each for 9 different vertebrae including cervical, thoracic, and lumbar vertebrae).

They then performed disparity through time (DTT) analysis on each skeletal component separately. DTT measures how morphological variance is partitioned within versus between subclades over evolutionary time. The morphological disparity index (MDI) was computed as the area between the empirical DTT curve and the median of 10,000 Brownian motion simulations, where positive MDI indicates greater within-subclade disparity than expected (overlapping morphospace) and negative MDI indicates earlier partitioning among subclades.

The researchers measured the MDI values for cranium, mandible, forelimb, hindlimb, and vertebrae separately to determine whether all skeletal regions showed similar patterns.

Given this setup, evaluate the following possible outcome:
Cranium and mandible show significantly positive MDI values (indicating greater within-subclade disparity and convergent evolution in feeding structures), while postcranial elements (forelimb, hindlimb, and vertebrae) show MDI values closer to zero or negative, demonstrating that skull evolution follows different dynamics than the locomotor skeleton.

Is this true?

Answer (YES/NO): NO